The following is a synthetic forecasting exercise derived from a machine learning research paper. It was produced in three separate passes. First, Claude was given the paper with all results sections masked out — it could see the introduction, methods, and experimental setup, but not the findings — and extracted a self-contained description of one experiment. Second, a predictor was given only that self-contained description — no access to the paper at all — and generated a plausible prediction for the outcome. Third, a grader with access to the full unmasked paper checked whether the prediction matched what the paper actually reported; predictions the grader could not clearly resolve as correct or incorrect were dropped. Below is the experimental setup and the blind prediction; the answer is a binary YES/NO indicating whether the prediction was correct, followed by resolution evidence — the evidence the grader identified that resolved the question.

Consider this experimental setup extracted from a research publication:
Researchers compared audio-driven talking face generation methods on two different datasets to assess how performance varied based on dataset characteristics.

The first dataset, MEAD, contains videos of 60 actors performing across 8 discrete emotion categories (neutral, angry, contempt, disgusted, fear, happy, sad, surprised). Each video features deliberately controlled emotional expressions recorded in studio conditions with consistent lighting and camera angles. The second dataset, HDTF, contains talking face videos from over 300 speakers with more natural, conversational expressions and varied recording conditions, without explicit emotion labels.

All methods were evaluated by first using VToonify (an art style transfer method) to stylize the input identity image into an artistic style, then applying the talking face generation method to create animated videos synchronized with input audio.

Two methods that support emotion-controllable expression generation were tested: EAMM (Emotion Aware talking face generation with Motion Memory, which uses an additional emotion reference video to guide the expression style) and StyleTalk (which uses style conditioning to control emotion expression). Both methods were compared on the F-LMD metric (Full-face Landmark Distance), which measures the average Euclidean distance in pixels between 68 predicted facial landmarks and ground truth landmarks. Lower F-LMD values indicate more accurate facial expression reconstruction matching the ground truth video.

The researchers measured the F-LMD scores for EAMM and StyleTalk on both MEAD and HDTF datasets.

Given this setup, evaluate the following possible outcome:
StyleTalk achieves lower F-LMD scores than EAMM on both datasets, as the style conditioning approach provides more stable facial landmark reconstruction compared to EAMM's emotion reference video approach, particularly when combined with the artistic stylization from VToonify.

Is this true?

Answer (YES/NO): YES